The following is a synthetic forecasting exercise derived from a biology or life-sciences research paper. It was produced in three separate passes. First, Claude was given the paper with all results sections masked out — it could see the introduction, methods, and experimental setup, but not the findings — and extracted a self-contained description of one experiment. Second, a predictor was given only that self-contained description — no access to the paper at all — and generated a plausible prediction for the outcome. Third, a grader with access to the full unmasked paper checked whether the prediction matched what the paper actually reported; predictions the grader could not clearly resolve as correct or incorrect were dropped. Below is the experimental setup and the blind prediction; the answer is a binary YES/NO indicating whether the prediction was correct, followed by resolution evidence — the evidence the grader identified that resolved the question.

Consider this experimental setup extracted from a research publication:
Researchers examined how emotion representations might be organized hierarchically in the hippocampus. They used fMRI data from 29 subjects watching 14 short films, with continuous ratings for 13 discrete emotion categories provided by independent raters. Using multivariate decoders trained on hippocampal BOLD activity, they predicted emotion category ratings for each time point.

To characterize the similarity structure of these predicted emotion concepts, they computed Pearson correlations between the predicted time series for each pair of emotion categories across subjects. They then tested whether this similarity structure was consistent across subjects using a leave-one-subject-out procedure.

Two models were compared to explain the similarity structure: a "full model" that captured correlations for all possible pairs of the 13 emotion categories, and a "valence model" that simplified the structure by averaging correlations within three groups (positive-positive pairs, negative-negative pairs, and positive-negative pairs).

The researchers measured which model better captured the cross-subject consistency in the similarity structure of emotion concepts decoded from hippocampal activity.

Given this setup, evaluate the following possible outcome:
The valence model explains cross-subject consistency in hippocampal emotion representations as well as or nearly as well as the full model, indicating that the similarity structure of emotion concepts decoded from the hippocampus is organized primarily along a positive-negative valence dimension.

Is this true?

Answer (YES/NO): NO